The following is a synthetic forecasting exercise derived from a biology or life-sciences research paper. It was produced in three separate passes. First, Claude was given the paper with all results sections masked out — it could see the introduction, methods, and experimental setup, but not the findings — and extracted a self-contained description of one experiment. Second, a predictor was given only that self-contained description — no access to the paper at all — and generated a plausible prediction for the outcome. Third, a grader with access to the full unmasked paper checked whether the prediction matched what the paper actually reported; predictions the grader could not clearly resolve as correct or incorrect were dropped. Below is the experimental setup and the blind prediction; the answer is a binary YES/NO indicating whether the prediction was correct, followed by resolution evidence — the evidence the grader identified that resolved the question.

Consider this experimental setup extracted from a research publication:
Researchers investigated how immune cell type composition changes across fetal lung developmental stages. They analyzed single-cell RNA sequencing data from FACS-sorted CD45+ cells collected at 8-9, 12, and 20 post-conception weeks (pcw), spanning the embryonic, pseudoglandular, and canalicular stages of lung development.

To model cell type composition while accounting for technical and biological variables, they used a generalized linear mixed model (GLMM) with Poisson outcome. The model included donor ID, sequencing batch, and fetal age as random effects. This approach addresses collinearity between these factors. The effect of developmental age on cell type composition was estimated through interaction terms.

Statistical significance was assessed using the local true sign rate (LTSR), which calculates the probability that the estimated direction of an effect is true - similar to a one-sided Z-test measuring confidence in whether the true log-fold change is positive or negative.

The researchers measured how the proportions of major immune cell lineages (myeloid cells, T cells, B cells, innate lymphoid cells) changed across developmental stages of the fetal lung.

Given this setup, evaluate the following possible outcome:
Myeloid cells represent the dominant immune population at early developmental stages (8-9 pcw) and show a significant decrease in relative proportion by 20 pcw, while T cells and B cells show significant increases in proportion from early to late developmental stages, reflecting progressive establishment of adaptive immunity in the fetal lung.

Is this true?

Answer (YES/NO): NO